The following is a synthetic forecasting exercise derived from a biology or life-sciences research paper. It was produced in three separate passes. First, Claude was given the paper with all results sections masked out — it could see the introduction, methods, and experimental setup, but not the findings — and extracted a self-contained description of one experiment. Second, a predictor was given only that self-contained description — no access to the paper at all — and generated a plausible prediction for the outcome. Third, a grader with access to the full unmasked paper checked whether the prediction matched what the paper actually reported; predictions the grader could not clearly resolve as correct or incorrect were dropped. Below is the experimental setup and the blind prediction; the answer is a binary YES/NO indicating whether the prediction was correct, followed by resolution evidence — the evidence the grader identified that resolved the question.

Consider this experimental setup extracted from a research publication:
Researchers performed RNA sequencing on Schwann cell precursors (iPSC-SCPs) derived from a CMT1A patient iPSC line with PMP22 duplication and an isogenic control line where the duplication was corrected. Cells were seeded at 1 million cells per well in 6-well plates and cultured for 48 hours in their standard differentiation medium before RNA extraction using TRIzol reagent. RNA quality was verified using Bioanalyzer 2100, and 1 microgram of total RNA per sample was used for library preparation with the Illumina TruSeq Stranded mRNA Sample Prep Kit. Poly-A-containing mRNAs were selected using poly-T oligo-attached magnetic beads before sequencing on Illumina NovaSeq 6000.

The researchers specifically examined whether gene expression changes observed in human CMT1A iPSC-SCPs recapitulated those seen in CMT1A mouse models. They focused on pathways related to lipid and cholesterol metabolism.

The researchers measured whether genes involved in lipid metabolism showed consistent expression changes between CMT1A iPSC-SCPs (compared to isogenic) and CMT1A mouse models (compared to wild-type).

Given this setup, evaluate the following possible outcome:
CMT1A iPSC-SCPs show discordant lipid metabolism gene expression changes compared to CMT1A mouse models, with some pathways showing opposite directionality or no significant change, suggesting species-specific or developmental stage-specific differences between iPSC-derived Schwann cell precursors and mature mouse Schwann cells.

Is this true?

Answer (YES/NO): NO